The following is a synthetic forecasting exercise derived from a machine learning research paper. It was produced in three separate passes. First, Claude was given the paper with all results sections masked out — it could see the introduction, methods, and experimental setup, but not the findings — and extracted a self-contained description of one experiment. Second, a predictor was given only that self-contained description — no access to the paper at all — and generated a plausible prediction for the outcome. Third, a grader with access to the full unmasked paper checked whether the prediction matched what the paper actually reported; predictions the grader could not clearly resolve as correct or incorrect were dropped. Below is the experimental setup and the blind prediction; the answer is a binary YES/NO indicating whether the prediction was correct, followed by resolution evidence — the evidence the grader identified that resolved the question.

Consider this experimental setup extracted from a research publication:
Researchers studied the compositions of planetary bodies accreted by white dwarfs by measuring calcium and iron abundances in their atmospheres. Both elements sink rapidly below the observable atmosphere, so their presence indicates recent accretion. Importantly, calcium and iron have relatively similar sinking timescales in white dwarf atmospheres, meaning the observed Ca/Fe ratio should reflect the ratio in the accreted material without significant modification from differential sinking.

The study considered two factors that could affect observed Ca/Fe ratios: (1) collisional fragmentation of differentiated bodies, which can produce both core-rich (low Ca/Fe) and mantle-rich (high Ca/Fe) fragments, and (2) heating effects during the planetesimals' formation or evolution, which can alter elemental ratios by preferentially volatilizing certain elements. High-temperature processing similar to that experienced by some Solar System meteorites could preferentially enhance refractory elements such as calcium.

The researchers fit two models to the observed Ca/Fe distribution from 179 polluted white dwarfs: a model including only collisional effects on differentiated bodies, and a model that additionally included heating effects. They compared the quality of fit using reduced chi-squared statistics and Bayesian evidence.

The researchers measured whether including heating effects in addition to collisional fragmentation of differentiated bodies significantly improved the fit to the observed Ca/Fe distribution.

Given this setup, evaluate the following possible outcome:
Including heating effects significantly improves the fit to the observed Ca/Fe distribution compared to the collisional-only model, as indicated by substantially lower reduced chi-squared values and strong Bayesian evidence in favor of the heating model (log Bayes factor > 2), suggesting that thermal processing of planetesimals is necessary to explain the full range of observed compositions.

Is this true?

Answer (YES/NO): NO